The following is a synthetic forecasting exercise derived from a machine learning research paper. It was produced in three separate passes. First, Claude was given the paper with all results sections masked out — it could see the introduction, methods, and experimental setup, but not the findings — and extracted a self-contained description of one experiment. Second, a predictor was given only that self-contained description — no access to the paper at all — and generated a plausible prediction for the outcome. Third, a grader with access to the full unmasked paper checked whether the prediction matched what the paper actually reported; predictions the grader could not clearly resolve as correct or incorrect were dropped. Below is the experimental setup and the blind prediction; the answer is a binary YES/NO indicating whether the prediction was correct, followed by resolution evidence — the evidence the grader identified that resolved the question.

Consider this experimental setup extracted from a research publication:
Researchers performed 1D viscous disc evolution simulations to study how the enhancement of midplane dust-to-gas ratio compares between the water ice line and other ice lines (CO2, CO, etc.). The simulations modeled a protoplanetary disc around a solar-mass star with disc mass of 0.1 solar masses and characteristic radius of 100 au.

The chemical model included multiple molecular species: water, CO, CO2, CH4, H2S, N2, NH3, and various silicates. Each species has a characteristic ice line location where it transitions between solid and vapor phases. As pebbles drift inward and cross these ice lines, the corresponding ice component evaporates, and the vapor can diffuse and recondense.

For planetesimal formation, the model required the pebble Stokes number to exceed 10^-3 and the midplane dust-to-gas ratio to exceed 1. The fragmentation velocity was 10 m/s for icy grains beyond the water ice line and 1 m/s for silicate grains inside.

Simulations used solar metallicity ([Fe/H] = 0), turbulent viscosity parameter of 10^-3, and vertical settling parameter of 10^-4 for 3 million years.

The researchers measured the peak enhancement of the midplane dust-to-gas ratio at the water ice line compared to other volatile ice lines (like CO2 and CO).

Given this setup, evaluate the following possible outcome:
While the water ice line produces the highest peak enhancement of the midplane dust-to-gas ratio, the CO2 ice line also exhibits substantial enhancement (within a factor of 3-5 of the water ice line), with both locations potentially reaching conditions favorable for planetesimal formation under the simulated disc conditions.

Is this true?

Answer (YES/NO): NO